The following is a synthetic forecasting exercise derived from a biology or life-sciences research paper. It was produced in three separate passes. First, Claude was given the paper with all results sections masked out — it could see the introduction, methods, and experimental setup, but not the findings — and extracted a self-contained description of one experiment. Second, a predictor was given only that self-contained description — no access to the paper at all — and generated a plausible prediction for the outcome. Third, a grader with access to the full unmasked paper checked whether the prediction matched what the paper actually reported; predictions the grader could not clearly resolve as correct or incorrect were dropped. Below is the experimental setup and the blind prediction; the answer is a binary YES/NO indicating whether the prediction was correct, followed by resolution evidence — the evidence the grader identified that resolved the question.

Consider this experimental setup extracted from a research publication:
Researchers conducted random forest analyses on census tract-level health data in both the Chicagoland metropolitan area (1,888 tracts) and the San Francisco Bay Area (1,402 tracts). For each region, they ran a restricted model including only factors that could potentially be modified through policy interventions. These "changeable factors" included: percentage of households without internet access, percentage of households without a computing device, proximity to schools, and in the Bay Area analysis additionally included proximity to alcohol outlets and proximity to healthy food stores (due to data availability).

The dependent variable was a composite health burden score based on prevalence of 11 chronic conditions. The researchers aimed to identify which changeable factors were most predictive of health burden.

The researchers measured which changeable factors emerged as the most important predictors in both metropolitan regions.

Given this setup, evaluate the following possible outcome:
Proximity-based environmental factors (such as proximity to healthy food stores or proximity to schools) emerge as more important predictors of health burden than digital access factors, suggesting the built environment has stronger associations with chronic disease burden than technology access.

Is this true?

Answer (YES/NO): NO